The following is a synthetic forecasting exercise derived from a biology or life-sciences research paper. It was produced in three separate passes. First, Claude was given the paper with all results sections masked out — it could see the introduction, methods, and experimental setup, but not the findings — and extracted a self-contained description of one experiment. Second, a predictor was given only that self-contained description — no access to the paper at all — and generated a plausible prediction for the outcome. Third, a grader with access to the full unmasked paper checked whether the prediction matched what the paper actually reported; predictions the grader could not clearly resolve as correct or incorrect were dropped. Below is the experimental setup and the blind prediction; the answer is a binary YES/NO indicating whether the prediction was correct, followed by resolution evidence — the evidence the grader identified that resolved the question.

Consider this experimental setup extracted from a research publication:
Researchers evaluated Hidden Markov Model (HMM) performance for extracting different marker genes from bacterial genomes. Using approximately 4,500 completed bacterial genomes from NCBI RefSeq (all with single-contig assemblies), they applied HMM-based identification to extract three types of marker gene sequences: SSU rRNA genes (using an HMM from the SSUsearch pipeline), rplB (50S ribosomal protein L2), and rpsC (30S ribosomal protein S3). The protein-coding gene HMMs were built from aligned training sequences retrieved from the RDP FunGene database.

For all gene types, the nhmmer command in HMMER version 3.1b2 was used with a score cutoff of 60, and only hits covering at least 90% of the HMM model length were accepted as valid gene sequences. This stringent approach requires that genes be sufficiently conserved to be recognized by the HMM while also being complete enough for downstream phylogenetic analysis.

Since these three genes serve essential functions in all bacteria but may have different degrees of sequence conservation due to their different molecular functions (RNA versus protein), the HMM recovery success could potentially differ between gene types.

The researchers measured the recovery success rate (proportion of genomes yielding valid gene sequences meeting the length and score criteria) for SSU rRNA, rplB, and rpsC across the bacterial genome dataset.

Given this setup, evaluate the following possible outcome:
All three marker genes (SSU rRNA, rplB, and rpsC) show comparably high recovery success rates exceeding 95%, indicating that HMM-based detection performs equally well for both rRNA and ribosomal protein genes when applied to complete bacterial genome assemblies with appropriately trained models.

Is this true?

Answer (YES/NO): YES